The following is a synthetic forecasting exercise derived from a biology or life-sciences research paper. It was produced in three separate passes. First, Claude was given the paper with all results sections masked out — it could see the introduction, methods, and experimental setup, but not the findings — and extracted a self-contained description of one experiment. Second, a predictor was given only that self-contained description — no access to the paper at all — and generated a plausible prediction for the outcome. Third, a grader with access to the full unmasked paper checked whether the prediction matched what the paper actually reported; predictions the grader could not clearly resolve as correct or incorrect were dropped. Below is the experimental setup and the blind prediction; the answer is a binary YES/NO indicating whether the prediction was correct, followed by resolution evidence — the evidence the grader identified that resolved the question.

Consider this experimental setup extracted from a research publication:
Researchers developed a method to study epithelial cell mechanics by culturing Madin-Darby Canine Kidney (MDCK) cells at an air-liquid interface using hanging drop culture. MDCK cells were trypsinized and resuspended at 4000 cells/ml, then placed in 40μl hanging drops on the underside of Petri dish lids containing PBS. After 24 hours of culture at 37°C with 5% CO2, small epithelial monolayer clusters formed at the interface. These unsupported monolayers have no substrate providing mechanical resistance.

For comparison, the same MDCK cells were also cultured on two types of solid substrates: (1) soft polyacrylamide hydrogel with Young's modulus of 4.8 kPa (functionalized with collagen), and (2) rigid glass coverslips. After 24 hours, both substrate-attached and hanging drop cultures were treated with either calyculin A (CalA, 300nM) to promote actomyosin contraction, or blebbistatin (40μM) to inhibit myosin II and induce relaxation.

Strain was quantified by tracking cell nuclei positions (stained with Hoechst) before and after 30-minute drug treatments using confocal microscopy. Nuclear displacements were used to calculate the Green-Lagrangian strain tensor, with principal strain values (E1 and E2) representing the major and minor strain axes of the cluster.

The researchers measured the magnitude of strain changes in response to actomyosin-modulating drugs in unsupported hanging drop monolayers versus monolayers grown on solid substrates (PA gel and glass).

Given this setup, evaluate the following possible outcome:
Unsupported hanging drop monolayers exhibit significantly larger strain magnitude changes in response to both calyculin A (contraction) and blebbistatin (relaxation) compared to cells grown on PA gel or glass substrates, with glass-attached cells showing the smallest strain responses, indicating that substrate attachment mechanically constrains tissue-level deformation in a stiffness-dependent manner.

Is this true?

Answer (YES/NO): NO